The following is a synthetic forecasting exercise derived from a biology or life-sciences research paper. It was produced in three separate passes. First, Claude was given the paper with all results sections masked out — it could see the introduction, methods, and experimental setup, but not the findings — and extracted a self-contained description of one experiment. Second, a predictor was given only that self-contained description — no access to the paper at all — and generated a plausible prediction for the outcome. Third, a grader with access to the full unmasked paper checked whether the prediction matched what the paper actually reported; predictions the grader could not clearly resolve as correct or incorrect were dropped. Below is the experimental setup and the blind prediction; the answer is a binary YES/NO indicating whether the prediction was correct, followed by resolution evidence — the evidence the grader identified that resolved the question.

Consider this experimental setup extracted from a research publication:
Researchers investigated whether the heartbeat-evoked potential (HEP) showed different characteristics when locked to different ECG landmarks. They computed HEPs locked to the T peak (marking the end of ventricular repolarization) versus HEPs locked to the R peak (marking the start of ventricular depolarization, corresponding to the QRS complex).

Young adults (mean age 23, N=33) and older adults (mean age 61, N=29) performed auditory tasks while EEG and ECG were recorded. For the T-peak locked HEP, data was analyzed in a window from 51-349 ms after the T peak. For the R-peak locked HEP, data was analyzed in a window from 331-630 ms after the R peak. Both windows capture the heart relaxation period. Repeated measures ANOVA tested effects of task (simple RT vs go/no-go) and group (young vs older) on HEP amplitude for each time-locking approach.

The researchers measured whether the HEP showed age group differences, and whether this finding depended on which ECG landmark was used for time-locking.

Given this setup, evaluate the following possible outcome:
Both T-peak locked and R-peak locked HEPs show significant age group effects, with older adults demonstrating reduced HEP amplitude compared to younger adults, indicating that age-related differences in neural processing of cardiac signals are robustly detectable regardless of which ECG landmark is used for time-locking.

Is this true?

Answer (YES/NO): NO